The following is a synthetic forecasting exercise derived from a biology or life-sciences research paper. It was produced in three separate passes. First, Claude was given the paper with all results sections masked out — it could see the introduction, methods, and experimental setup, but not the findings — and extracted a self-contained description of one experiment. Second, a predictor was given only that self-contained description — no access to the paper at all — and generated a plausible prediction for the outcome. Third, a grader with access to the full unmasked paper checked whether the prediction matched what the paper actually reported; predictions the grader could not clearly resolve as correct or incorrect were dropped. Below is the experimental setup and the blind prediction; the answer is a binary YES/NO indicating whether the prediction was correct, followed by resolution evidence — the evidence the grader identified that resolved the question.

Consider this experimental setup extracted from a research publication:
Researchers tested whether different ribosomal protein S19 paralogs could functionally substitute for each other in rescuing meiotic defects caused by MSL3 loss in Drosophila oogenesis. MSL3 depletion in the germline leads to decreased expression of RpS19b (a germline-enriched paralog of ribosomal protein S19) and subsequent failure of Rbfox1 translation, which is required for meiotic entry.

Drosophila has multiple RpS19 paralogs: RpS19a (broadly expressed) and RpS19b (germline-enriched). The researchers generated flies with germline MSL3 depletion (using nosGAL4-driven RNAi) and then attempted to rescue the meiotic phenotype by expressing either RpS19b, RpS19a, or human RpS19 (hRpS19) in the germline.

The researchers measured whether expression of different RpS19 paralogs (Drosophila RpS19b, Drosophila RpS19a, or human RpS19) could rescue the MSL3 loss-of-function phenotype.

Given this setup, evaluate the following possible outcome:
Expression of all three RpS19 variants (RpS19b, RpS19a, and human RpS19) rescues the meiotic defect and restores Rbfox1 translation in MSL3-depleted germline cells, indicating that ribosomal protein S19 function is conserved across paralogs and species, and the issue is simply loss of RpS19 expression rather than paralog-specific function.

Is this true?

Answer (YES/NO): YES